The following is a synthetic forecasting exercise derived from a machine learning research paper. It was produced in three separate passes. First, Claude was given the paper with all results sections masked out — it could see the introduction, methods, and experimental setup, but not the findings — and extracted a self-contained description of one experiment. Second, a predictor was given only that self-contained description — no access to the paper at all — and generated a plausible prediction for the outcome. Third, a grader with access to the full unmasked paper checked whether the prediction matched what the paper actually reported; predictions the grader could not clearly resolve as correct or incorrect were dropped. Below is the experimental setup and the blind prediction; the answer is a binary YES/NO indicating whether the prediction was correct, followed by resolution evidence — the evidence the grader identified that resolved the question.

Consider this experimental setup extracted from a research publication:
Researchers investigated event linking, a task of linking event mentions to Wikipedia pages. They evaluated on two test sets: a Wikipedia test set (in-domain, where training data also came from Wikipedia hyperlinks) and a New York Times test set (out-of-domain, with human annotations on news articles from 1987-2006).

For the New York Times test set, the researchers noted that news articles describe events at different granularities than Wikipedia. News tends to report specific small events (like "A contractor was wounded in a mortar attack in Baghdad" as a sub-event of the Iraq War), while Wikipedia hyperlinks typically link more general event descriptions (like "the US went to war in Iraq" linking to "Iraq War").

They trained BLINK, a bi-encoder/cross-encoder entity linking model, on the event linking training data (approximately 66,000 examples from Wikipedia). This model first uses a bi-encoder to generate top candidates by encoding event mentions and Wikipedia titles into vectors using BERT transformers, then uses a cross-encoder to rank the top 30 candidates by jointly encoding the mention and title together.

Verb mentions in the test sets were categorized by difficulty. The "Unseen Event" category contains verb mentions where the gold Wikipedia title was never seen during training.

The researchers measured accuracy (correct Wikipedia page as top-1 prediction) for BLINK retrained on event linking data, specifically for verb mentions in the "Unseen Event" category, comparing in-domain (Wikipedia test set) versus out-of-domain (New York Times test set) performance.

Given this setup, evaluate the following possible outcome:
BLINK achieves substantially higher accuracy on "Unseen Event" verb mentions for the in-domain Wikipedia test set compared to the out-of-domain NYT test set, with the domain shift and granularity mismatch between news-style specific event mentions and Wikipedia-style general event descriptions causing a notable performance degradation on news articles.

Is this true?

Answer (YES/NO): YES